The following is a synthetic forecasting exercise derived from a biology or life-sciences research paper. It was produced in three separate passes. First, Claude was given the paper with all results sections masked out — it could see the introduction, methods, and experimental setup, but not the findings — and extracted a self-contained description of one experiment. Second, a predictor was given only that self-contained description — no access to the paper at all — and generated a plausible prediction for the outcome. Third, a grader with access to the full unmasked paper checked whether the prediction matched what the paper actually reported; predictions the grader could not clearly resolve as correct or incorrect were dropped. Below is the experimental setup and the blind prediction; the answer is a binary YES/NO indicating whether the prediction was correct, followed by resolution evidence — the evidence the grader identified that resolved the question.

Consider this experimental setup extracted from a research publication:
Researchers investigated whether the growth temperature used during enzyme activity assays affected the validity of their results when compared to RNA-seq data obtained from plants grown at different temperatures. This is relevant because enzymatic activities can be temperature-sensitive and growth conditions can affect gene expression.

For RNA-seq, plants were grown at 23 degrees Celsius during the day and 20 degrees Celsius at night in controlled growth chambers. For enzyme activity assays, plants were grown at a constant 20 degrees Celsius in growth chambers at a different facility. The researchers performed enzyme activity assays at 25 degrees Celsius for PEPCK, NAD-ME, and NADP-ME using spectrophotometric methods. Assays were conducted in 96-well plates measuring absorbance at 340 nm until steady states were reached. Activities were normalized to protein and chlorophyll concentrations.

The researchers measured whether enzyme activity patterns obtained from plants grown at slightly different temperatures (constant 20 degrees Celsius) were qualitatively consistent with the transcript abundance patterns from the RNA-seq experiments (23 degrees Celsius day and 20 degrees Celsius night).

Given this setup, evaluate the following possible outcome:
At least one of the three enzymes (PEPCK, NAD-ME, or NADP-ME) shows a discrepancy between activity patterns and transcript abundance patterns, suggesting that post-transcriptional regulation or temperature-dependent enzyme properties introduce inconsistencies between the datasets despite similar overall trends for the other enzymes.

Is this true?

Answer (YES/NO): YES